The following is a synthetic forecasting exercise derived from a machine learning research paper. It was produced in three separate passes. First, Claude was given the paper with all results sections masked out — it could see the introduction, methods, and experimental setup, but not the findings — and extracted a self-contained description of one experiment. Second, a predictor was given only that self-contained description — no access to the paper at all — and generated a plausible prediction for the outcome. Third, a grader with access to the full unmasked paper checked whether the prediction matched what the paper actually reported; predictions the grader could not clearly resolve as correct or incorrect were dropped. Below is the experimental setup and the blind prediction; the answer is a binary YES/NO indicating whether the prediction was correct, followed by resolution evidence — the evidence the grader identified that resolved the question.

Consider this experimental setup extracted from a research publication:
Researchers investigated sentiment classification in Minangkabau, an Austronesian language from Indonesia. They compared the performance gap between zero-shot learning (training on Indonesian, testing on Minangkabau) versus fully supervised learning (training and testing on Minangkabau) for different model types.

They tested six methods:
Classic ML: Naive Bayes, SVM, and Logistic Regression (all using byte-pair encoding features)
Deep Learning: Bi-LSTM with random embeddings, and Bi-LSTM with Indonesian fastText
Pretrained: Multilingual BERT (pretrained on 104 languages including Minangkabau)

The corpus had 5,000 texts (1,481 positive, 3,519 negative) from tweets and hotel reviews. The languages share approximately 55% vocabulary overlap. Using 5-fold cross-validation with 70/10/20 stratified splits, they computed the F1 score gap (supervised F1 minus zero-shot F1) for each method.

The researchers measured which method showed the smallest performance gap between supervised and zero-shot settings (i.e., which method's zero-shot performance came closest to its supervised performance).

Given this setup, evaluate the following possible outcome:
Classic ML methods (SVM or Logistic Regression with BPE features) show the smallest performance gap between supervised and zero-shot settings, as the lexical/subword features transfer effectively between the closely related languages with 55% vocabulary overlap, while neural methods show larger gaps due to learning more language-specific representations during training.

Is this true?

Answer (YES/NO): NO